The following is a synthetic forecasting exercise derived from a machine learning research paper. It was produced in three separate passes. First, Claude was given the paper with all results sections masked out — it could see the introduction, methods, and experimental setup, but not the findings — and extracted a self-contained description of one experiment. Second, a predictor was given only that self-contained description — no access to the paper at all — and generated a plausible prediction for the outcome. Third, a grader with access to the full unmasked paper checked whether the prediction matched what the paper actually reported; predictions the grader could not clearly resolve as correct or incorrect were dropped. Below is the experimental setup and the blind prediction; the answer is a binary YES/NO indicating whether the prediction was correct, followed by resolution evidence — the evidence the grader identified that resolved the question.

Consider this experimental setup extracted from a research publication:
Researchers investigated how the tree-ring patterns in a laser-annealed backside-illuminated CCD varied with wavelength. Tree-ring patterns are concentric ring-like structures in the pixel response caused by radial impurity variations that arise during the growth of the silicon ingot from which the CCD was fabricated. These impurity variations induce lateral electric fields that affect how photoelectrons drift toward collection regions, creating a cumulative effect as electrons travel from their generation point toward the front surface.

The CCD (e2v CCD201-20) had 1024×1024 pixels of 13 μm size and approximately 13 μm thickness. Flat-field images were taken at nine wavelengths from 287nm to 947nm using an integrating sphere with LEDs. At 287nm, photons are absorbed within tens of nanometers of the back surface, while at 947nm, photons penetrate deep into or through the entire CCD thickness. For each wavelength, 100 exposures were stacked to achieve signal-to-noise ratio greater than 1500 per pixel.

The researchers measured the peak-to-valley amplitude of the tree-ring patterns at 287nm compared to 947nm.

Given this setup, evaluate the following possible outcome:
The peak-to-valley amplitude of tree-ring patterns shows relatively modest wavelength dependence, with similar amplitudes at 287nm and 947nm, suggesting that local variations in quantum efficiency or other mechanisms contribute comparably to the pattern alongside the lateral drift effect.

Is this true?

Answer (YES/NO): NO